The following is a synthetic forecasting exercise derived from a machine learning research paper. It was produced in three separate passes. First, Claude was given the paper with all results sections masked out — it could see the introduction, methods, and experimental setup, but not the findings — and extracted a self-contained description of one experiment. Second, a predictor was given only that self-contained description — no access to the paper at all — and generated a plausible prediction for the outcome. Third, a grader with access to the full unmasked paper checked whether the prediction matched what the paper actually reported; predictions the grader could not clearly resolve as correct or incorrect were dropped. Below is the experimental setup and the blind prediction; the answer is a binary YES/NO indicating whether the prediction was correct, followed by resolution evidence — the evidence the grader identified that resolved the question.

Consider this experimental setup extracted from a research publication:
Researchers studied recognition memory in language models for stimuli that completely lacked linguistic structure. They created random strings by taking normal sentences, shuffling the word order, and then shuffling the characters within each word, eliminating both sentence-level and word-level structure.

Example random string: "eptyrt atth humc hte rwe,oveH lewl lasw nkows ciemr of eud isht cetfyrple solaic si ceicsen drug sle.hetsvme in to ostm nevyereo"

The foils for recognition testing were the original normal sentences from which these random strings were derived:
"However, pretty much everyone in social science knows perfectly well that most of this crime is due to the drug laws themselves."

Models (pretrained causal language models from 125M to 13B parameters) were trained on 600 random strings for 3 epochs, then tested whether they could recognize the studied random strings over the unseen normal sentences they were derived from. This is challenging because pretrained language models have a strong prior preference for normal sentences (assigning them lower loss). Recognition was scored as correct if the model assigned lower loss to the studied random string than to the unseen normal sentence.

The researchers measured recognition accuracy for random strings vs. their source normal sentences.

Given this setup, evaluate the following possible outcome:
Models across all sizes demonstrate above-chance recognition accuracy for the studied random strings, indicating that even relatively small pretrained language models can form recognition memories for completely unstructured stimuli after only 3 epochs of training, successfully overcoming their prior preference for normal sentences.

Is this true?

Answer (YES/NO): YES